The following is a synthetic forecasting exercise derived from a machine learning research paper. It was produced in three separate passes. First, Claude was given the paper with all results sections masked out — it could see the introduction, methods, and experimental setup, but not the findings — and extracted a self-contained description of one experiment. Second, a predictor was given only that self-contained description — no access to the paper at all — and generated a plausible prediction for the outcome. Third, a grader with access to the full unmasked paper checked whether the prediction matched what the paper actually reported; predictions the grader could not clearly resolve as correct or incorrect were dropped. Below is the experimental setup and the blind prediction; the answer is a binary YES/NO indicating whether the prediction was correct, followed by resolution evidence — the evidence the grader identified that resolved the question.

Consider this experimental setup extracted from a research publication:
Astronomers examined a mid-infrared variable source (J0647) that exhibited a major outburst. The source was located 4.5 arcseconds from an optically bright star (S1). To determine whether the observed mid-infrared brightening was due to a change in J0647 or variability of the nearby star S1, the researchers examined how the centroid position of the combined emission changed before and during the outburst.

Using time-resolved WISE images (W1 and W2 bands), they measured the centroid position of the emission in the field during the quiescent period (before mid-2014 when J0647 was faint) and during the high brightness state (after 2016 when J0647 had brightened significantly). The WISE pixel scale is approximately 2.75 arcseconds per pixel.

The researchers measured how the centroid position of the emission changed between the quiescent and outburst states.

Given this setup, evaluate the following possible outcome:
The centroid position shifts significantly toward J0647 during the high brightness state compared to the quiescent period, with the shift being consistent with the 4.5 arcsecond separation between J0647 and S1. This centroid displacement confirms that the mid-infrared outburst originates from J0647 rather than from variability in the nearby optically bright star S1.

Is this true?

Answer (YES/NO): YES